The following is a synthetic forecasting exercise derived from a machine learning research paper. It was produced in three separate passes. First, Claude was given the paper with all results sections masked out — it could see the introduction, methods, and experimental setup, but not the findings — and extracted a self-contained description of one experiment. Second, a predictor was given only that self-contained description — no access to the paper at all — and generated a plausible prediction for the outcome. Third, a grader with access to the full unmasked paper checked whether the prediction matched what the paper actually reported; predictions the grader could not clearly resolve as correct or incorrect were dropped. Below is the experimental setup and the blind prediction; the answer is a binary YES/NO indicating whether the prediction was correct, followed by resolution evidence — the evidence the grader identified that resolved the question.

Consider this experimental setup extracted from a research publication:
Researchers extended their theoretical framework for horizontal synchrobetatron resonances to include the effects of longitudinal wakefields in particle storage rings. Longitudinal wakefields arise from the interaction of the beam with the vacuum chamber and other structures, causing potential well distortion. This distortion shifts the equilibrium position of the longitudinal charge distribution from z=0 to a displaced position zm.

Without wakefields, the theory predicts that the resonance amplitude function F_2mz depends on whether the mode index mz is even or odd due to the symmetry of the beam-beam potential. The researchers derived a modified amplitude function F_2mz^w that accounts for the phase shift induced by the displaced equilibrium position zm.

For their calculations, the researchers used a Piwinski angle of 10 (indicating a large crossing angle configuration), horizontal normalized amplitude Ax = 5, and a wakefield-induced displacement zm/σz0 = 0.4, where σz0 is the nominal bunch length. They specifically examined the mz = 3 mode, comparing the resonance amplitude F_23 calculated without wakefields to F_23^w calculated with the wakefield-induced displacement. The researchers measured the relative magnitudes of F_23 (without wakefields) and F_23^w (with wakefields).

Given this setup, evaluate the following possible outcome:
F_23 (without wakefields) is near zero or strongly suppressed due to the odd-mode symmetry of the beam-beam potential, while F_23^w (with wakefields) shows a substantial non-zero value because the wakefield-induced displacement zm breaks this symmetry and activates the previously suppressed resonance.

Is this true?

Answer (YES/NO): YES